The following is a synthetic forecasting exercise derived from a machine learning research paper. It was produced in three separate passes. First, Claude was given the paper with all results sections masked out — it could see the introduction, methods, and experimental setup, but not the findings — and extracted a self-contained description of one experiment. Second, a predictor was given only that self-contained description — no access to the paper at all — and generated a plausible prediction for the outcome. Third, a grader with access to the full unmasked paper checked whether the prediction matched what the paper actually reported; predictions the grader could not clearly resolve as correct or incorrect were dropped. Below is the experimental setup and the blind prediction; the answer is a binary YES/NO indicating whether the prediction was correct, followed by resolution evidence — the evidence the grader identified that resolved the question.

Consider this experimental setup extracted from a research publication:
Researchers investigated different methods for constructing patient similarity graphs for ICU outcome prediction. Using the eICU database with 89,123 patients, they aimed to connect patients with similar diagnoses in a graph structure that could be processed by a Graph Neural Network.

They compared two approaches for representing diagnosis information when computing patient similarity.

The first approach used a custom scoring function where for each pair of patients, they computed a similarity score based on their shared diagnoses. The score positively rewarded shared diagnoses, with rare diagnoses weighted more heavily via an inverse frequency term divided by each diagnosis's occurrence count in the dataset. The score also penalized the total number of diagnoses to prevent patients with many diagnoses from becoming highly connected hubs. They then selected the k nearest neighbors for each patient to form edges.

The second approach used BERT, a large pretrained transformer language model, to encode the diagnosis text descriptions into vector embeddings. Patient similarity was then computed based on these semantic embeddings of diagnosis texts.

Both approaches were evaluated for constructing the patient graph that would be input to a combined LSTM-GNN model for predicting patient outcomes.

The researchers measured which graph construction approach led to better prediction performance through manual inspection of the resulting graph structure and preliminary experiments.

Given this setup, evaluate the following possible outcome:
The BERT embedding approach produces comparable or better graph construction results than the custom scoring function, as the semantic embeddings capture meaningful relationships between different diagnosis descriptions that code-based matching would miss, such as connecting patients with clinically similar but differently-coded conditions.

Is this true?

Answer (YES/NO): NO